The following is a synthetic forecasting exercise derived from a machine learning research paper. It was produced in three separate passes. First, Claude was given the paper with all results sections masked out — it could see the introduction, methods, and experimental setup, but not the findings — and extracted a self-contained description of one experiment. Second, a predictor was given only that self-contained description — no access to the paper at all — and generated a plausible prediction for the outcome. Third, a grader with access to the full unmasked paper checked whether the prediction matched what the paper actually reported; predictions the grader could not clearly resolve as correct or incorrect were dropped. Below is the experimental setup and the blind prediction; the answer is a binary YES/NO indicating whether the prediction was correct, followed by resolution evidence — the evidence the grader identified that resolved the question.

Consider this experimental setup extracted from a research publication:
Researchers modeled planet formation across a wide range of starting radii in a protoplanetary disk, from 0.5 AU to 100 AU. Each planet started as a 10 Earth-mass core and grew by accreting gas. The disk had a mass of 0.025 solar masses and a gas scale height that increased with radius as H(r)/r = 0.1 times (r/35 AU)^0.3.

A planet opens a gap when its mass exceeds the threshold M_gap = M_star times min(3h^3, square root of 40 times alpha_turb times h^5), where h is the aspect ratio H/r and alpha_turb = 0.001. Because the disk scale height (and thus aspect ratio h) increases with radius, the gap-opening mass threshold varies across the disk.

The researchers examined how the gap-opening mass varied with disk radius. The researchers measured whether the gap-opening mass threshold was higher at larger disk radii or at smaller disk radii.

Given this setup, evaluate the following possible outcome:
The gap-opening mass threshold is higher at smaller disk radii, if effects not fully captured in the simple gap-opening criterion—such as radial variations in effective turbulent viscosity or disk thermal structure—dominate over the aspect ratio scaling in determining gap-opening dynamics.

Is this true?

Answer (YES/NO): NO